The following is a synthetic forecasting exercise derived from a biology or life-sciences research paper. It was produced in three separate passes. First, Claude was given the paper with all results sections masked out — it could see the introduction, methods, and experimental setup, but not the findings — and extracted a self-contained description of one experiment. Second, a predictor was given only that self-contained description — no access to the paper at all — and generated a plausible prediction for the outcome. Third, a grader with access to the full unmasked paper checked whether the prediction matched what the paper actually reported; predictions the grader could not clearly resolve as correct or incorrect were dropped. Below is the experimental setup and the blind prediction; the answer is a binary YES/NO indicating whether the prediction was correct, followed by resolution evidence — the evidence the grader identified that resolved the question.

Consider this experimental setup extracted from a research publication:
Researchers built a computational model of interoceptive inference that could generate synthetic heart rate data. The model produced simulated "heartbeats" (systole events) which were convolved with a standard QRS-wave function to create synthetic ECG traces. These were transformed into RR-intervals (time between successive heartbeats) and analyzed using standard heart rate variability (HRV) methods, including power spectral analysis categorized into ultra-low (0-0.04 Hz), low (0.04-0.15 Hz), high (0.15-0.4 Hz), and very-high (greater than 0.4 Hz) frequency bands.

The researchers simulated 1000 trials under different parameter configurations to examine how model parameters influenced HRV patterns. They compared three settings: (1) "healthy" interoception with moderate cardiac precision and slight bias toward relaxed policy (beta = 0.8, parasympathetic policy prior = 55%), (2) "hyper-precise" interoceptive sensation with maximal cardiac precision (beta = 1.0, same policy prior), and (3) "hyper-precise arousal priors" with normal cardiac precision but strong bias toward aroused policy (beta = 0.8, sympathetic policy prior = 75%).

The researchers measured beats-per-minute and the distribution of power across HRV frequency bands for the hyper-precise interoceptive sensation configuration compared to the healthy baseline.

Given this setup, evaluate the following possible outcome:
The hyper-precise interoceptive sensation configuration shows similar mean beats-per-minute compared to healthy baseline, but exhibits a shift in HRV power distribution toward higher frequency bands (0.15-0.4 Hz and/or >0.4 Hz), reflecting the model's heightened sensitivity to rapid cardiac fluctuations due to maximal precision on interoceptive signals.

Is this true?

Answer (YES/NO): NO